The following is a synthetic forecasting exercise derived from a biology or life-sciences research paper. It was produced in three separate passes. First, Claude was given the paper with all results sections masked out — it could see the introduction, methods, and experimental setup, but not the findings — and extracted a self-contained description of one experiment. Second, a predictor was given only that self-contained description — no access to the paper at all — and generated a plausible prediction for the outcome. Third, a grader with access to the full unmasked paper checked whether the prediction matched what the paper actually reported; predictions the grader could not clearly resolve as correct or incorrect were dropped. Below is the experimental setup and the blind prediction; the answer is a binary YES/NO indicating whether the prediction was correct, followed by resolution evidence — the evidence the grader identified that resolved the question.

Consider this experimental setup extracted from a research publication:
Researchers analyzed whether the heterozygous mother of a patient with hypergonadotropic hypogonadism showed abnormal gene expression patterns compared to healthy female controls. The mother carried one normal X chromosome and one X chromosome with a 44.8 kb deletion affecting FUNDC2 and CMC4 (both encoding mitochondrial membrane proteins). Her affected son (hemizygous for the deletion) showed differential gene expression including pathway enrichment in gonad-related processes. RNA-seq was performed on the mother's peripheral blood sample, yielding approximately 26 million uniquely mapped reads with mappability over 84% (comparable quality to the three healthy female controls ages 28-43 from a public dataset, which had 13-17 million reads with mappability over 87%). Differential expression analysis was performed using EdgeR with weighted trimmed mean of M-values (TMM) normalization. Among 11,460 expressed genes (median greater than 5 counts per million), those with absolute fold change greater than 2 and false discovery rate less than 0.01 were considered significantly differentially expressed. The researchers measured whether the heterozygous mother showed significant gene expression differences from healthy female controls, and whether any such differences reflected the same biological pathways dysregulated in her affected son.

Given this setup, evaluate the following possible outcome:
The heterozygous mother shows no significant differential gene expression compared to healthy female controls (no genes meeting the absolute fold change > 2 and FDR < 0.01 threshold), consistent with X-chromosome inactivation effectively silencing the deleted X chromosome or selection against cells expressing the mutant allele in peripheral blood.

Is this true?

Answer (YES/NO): NO